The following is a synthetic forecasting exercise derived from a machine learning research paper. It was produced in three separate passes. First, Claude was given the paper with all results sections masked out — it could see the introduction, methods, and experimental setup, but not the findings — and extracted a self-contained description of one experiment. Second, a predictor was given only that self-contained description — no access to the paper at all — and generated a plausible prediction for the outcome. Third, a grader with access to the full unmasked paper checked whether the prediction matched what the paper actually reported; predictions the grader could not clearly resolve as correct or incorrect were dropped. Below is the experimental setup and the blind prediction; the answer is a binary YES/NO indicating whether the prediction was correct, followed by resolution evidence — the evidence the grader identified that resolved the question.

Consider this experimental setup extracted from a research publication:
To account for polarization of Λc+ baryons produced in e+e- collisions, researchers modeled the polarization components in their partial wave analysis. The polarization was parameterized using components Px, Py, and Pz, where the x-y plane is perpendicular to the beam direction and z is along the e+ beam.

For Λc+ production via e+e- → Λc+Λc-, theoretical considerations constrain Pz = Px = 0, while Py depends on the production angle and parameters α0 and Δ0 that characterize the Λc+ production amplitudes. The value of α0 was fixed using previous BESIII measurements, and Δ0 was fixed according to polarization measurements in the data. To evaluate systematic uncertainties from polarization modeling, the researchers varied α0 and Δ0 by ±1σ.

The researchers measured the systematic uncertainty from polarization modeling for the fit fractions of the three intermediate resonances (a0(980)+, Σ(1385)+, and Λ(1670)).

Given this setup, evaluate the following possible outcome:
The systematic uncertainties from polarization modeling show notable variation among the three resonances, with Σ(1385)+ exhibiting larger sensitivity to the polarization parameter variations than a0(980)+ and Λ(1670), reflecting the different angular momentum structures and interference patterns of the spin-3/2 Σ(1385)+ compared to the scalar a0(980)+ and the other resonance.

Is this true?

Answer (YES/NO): NO